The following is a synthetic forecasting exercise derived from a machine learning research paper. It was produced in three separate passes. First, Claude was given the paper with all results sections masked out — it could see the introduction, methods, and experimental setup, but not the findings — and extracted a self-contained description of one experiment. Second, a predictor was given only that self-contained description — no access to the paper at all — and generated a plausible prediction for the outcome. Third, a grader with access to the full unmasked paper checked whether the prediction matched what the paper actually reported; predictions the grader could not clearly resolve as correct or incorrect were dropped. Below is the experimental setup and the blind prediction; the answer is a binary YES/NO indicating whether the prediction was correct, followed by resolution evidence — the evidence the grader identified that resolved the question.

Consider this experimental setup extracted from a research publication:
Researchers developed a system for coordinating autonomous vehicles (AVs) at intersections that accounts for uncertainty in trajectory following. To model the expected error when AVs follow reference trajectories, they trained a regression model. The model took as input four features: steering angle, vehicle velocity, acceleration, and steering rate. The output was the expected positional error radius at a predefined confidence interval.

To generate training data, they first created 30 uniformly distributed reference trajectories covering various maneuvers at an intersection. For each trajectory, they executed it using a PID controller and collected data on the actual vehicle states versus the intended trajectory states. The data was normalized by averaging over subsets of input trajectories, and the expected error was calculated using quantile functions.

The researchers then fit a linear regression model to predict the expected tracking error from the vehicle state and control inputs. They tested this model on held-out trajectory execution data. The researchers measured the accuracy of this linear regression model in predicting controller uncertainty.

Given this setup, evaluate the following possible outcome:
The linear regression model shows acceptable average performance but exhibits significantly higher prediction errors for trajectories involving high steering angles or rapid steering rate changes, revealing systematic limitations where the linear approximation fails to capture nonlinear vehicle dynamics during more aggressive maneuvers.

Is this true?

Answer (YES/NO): NO